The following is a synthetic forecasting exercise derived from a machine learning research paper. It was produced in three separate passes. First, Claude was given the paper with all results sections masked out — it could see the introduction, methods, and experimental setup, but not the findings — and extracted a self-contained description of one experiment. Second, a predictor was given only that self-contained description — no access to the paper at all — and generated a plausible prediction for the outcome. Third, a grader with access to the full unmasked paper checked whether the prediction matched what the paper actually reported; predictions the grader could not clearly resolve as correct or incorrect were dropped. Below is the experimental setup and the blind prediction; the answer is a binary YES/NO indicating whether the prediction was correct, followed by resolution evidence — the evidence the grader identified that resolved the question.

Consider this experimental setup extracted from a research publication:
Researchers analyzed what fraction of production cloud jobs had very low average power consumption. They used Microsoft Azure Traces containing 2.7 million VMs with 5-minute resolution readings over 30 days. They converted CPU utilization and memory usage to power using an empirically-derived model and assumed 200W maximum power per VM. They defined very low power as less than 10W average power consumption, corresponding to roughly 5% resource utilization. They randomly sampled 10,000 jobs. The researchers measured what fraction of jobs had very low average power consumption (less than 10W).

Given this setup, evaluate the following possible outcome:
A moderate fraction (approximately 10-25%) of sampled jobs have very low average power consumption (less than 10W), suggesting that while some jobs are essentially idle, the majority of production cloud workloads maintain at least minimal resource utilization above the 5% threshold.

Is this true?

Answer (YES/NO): NO